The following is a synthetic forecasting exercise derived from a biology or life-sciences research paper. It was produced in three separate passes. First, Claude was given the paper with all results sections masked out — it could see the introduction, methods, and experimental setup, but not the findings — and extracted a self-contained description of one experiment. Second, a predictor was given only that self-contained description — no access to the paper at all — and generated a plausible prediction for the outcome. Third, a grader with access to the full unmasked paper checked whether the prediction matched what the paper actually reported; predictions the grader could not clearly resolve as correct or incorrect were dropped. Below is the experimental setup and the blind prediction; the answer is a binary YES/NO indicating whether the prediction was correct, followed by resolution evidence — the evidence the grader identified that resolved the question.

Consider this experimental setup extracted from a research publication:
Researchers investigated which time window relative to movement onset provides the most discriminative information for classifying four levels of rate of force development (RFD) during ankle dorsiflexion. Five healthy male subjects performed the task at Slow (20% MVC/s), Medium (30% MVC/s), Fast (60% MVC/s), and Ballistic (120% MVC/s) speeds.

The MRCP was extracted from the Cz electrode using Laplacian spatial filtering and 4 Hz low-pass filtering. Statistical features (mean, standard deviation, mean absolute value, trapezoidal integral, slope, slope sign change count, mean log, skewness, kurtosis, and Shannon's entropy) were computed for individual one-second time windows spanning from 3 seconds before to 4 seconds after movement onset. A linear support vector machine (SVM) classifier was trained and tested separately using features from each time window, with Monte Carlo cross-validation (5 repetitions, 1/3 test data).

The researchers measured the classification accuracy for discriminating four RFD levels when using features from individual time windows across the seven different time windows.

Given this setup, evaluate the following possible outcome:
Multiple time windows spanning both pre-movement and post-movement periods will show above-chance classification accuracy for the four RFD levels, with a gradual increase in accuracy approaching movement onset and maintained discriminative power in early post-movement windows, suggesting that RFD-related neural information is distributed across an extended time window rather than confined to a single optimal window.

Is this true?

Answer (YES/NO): NO